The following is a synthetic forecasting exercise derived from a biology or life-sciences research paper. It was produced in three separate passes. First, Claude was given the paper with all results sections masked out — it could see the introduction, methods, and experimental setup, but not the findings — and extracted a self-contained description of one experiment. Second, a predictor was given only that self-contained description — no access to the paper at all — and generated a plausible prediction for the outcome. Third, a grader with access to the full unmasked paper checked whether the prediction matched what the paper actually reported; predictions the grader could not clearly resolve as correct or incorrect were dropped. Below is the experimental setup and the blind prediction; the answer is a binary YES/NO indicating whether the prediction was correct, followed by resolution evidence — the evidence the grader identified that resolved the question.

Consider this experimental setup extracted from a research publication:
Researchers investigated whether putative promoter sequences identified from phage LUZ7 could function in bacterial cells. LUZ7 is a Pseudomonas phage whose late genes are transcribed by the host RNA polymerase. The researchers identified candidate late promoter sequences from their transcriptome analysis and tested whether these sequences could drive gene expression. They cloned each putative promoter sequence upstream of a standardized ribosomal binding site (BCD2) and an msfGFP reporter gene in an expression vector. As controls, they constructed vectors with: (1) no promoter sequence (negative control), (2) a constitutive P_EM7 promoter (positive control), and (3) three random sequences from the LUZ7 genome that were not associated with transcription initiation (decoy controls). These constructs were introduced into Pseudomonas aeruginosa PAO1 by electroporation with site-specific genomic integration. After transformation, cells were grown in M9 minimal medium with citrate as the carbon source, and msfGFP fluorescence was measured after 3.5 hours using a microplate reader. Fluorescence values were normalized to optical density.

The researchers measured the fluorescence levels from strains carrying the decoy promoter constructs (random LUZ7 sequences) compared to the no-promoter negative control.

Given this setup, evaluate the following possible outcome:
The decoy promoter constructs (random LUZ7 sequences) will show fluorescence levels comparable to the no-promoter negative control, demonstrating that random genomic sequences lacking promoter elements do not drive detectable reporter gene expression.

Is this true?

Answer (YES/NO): YES